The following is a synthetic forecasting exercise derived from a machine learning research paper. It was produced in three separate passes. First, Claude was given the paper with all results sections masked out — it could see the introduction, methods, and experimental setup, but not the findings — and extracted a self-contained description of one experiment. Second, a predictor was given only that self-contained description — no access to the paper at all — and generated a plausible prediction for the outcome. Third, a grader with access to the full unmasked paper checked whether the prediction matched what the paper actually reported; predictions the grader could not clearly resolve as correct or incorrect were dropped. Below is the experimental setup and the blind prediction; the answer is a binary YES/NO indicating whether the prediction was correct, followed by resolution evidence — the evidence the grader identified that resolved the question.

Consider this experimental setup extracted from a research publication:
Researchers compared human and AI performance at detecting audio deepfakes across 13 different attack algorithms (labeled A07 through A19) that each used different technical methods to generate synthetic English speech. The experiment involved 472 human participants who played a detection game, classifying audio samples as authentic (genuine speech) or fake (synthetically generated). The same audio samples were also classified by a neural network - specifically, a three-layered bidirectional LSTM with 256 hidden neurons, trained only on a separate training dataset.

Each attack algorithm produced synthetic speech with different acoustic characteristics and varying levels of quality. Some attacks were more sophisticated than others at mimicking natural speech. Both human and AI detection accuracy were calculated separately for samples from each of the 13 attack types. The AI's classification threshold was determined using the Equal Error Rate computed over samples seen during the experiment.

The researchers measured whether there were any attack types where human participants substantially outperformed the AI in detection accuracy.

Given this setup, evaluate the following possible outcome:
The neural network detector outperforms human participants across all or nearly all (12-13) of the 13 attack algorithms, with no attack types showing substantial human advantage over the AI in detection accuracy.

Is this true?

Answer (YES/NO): NO